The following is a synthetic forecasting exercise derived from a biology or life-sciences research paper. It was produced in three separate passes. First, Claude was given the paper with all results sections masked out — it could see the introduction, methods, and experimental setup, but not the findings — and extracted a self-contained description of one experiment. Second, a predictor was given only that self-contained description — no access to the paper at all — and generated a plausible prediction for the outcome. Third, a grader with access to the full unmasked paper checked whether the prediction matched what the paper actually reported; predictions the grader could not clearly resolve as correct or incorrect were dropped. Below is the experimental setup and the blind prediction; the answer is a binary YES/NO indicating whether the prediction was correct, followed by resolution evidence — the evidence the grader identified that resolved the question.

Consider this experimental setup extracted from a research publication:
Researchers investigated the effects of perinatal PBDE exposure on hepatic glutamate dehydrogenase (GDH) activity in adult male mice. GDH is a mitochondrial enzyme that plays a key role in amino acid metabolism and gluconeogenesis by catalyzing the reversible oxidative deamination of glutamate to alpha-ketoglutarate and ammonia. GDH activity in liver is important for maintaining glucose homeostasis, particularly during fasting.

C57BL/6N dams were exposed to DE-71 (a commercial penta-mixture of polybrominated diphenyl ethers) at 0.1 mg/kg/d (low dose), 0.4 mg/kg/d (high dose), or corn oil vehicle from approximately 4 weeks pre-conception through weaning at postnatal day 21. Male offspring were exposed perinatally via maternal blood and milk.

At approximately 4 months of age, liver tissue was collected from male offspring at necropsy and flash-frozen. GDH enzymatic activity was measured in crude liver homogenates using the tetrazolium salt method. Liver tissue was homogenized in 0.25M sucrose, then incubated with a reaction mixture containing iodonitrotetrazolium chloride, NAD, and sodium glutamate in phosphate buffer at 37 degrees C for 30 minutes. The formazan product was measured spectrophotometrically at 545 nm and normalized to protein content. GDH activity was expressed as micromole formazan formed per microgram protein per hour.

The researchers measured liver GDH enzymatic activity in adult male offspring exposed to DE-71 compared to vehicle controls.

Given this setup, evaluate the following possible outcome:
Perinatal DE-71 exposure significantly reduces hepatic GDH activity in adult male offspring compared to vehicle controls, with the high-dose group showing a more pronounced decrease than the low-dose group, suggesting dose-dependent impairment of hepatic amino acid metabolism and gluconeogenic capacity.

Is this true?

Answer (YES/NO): YES